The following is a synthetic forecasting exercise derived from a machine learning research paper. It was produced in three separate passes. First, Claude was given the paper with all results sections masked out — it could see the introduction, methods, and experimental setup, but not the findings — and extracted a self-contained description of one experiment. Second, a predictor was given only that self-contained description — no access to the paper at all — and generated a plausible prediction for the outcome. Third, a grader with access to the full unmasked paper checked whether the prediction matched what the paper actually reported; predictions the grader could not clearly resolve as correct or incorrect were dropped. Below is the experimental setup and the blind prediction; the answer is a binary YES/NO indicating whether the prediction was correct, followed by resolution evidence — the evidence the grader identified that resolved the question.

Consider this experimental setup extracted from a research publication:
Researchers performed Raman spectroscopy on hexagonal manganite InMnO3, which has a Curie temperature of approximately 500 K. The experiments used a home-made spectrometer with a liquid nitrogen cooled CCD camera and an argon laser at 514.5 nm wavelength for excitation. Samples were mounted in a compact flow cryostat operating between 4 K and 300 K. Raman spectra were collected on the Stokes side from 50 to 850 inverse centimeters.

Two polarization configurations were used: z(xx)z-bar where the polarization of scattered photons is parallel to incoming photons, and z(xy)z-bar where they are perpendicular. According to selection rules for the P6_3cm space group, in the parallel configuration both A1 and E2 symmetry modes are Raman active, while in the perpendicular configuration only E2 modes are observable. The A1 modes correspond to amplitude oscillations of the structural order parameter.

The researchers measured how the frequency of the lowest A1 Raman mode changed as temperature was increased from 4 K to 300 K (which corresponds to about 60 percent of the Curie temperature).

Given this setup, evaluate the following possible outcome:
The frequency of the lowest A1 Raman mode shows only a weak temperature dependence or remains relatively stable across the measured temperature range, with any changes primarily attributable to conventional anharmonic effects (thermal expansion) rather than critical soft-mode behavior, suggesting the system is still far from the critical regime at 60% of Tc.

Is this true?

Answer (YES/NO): NO